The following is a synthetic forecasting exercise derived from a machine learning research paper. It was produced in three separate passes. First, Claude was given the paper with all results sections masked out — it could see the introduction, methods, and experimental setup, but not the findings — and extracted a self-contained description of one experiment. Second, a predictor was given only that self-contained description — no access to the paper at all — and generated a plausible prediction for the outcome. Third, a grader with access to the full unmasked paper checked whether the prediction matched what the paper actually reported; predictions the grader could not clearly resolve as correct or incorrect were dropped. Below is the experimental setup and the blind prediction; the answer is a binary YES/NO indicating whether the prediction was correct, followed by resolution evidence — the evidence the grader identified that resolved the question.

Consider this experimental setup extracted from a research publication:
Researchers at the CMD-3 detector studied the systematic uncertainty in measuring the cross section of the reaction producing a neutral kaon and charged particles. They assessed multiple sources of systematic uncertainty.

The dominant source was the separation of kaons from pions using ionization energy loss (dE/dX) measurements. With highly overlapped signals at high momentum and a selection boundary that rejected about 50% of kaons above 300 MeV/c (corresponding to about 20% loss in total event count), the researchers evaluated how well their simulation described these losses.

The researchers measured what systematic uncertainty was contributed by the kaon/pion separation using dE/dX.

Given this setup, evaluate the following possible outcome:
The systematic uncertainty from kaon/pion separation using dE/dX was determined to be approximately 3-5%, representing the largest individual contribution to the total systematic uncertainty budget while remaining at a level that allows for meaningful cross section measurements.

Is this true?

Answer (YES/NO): NO